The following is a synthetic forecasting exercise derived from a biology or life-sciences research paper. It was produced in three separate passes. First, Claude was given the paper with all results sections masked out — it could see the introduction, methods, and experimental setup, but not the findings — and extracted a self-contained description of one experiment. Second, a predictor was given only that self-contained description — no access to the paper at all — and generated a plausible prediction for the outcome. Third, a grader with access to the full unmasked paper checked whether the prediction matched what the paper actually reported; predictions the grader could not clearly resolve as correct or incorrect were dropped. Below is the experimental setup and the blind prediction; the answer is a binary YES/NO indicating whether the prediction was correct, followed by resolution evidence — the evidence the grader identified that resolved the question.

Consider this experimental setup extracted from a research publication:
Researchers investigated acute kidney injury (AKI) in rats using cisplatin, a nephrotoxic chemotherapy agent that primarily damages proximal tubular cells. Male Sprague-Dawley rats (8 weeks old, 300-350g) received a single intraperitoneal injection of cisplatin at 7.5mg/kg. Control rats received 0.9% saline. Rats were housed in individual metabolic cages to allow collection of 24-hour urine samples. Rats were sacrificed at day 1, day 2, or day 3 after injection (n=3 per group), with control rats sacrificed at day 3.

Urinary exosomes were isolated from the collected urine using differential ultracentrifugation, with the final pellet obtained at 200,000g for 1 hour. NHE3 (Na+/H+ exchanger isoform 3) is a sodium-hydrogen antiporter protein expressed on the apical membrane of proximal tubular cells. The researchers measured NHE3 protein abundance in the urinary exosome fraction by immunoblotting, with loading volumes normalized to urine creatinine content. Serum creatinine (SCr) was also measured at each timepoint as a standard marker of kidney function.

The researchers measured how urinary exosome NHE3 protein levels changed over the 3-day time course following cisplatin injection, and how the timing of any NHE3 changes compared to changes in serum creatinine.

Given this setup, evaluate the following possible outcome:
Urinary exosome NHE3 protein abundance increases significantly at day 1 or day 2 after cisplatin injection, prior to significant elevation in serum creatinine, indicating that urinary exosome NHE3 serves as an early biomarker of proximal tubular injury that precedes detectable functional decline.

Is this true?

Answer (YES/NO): YES